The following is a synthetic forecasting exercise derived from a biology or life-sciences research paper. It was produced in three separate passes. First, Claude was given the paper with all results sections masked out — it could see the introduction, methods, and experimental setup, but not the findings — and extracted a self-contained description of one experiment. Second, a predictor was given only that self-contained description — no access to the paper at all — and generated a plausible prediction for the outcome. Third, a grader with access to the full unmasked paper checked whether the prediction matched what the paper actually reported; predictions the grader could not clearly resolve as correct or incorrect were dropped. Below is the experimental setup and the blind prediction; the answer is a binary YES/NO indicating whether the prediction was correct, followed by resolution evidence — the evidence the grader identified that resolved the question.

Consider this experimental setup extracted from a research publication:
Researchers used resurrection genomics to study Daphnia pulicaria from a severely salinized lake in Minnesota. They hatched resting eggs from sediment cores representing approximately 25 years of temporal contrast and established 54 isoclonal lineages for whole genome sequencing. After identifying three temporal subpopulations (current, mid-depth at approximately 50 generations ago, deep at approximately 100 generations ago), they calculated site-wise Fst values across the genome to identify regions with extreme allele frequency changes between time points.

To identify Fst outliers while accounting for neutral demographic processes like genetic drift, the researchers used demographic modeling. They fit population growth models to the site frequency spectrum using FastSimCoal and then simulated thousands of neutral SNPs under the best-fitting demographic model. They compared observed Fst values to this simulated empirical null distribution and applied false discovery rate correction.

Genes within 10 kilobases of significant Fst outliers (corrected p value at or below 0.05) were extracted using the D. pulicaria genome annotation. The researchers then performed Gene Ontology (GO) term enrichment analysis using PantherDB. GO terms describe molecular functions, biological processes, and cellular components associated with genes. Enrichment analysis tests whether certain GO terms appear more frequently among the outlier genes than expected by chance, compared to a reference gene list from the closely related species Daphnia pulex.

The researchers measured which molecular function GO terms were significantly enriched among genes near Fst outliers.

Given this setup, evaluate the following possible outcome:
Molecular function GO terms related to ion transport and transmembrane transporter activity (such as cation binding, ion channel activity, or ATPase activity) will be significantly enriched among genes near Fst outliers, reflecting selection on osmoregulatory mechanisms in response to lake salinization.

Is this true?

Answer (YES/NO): YES